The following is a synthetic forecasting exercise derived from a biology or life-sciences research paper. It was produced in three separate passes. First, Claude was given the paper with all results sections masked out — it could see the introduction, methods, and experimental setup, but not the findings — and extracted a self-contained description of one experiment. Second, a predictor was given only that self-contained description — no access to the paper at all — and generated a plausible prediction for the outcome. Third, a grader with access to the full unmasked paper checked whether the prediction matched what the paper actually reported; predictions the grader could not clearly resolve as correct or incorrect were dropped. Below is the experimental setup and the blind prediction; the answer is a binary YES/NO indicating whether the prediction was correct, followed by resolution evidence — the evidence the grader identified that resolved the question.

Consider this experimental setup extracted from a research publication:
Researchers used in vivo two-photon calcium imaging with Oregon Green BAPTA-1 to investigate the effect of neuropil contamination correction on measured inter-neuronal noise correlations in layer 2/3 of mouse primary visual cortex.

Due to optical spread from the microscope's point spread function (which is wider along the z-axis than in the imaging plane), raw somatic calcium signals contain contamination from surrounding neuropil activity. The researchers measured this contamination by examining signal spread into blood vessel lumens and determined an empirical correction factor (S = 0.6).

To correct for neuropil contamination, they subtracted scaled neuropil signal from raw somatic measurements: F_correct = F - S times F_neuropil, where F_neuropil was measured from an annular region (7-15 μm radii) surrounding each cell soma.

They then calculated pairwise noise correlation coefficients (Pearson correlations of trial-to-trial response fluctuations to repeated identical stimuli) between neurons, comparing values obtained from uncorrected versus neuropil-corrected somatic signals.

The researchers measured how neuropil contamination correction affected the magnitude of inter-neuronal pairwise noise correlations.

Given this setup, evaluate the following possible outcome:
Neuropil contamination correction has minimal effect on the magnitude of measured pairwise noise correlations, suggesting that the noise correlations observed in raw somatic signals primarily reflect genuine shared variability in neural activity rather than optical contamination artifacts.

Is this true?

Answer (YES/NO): NO